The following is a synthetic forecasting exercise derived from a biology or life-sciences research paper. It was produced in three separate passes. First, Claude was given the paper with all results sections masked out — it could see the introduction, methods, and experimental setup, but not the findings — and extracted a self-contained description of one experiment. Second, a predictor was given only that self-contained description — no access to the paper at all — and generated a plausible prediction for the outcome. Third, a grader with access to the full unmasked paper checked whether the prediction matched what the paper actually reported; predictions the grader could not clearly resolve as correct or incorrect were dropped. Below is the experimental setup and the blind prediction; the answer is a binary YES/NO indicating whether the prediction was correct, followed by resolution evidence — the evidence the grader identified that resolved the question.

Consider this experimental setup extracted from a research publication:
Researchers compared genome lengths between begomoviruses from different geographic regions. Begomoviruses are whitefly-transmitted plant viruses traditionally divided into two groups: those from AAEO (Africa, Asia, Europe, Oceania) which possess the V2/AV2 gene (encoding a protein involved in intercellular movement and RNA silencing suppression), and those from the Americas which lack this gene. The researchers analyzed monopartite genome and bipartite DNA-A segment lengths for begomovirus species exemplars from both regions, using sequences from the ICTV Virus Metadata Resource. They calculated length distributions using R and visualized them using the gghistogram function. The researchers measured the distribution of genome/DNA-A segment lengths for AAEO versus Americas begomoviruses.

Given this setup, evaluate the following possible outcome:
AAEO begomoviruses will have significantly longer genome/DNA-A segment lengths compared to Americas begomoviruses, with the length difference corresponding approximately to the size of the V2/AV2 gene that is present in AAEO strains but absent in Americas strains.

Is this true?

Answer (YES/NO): NO